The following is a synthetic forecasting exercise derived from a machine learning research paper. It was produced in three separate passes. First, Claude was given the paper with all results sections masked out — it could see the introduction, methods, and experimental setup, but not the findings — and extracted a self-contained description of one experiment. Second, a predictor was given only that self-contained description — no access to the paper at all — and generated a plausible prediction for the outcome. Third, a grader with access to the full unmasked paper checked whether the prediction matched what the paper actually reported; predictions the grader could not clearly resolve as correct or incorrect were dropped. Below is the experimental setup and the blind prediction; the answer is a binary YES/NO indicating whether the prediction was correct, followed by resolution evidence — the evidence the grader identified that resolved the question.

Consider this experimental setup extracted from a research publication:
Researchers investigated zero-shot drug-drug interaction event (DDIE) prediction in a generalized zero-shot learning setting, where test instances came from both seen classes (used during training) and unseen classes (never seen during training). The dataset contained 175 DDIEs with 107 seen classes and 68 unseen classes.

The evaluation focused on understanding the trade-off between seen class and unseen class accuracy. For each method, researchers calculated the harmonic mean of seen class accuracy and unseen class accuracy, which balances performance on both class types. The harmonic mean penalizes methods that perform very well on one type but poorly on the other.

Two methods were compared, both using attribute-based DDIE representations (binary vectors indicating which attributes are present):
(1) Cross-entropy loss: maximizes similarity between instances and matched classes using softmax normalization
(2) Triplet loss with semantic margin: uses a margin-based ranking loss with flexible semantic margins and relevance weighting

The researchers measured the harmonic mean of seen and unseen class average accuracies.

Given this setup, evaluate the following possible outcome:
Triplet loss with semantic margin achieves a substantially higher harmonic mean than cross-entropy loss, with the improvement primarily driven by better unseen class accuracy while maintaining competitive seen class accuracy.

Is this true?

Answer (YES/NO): NO